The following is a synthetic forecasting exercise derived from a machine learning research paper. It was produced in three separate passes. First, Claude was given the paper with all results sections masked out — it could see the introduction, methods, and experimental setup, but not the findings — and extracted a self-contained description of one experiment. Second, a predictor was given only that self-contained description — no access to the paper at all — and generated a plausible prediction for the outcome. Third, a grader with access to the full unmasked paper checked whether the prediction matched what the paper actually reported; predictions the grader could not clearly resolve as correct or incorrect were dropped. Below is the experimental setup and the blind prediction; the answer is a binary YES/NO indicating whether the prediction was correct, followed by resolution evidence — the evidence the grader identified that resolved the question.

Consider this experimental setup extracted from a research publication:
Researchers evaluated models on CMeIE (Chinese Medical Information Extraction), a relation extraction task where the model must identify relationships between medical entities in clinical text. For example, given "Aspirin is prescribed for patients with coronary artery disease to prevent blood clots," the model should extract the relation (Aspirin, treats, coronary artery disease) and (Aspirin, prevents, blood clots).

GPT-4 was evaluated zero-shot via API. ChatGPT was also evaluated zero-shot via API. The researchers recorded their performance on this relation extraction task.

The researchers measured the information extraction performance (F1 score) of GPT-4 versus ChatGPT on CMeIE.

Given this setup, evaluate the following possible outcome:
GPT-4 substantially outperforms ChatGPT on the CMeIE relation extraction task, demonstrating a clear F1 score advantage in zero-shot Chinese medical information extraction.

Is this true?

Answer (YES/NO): NO